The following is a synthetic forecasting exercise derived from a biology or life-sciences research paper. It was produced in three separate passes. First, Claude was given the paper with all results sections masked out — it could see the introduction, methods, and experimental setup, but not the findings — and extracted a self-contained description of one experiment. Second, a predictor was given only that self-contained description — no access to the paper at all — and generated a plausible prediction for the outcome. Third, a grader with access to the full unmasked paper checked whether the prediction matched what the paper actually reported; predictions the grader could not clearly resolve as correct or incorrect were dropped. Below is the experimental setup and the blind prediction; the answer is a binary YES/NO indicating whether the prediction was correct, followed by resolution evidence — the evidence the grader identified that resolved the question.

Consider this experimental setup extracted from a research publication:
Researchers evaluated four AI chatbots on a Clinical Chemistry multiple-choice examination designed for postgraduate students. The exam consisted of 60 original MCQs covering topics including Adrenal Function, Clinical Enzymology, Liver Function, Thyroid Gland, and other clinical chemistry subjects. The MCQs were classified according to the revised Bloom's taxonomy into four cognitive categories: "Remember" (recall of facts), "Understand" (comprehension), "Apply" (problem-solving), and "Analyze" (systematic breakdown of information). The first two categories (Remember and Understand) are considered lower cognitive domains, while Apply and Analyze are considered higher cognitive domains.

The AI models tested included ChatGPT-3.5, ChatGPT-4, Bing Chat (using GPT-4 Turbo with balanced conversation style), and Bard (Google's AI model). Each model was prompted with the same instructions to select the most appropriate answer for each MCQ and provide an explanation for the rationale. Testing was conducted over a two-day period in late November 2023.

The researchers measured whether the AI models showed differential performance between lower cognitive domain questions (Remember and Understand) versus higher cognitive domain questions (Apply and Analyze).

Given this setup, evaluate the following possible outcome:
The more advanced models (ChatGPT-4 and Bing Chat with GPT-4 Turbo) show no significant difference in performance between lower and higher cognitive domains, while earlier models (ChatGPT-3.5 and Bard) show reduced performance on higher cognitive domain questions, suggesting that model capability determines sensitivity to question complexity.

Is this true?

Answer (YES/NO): NO